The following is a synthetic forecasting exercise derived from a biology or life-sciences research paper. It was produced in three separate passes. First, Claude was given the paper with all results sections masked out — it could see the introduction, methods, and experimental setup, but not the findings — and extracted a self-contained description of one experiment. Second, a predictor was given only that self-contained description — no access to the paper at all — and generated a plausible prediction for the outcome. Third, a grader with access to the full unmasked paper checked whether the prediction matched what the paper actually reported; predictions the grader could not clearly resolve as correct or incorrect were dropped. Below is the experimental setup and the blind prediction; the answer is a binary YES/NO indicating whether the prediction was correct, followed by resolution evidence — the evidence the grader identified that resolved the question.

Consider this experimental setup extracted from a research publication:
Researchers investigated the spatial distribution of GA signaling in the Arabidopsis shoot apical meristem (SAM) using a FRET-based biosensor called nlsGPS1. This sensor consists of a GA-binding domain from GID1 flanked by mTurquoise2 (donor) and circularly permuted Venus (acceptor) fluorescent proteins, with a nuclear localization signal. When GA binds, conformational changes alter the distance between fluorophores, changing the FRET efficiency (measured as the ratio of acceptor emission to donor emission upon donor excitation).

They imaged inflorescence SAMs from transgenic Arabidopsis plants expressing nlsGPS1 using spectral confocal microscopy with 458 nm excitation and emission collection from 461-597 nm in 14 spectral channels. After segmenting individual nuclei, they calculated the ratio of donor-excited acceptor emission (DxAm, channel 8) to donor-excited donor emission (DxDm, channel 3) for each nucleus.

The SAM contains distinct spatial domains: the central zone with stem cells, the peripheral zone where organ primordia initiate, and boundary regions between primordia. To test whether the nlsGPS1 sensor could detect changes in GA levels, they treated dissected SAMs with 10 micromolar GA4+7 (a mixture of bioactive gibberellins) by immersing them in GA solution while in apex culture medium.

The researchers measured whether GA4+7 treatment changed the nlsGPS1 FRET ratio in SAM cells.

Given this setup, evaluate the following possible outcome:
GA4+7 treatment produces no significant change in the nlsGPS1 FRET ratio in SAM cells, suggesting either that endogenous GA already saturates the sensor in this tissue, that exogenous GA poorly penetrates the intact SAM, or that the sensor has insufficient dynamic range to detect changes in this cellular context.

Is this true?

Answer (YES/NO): NO